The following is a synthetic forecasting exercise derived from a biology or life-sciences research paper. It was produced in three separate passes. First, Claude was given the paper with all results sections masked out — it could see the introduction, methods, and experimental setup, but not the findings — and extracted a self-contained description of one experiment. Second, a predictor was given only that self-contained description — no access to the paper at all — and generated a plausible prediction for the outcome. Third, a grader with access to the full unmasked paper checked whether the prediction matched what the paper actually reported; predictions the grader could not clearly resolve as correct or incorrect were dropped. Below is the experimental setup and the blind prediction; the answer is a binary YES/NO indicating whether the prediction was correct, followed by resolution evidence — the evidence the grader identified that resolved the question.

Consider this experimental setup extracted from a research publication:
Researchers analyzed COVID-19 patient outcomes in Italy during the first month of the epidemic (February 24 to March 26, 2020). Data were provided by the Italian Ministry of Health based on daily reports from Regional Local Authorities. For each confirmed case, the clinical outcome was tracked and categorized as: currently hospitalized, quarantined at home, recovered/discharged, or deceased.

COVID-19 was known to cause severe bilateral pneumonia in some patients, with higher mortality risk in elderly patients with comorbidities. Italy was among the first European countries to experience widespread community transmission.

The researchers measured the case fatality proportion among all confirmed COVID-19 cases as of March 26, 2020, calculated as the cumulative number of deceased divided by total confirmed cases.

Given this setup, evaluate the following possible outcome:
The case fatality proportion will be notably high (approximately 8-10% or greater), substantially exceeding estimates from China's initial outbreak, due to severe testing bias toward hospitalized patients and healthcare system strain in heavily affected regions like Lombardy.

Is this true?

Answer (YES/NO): YES